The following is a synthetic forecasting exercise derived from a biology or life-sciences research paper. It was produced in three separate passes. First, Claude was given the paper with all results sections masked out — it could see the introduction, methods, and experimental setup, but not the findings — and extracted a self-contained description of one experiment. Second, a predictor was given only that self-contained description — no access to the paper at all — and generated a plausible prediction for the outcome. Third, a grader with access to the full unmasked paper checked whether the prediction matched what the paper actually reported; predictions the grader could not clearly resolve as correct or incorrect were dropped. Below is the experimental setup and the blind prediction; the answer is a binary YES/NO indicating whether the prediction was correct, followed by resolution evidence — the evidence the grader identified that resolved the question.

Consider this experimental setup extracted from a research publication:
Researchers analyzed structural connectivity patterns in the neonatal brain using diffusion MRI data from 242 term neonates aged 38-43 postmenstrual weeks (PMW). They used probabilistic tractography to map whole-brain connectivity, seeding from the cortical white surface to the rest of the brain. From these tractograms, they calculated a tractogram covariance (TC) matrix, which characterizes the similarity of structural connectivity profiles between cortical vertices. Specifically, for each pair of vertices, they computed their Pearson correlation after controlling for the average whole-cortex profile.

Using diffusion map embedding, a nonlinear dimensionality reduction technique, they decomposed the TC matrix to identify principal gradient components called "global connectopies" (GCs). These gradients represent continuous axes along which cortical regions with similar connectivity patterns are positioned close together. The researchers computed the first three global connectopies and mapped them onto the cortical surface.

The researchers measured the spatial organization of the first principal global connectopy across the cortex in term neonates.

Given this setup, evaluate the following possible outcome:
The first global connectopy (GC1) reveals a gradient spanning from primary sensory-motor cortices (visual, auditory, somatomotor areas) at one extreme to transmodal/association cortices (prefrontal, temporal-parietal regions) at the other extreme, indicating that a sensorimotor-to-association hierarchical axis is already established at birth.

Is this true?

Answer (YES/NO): NO